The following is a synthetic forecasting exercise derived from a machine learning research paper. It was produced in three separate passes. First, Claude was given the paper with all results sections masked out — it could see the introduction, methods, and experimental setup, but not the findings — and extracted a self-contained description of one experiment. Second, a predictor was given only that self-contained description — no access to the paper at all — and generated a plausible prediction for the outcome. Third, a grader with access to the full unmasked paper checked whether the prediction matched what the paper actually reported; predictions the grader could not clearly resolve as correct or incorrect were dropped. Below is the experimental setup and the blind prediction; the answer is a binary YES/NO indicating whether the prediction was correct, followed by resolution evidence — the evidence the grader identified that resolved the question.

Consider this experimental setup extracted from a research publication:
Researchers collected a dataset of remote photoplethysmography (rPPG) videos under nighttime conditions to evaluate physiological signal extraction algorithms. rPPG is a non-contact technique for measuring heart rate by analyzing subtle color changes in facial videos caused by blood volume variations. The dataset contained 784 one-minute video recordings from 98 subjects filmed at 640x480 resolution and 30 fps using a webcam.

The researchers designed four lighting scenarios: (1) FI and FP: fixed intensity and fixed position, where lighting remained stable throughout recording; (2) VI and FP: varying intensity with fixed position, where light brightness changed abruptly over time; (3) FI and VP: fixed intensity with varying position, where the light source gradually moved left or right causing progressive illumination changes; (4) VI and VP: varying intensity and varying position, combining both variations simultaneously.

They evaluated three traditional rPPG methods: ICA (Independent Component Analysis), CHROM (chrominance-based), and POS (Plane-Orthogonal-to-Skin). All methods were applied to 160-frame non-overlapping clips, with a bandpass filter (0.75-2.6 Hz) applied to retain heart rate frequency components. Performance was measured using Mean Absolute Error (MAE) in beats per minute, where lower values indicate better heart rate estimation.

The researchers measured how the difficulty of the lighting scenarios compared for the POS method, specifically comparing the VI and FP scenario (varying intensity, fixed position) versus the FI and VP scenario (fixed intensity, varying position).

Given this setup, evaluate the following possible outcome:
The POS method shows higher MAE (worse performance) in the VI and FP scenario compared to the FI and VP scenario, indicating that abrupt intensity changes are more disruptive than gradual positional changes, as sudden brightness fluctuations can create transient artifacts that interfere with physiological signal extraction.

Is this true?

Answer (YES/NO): NO